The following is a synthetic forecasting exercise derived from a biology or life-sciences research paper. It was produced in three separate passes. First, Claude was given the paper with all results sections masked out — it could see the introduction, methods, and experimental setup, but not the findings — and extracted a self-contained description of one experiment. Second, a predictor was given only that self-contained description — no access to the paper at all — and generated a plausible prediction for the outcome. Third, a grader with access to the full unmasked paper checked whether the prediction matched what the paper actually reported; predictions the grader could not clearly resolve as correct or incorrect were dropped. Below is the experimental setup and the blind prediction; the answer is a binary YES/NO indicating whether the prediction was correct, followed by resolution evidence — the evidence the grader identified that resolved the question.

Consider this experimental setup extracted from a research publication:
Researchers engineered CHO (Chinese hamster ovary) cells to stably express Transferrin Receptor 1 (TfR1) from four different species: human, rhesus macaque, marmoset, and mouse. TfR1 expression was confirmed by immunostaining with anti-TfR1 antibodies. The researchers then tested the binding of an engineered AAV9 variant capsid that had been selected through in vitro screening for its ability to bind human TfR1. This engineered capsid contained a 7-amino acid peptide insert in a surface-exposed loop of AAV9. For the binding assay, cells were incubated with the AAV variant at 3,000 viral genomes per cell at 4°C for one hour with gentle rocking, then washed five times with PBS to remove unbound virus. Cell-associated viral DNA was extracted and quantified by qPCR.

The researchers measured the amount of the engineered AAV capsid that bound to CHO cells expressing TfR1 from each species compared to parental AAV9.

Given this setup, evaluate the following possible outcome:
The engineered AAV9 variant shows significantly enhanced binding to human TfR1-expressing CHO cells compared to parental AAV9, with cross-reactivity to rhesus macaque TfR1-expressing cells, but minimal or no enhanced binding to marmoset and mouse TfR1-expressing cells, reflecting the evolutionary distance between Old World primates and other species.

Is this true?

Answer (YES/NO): NO